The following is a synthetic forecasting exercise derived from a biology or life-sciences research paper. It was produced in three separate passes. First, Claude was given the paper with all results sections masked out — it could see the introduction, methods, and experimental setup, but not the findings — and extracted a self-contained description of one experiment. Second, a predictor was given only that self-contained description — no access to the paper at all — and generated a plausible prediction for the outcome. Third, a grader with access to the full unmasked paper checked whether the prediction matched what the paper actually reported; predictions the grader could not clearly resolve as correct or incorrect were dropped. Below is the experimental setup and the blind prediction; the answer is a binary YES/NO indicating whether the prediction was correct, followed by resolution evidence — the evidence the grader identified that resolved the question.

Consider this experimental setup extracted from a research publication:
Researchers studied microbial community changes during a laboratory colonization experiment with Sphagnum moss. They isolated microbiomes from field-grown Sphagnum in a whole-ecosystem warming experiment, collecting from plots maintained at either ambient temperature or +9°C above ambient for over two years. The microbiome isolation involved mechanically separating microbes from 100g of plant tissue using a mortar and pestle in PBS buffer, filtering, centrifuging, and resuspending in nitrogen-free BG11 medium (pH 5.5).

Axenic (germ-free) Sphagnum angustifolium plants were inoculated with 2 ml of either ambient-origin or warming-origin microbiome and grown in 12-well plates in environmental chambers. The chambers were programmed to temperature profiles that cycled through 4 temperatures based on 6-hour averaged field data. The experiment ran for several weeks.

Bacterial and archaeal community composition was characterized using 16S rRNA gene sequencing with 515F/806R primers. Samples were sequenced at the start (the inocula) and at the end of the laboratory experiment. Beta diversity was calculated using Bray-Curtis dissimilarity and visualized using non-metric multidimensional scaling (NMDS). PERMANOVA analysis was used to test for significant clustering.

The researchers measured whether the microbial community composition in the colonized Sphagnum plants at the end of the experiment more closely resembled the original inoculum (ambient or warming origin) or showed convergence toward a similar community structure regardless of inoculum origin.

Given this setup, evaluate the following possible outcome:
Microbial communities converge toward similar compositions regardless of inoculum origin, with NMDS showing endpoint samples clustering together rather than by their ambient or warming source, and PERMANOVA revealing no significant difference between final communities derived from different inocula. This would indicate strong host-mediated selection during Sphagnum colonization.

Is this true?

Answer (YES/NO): NO